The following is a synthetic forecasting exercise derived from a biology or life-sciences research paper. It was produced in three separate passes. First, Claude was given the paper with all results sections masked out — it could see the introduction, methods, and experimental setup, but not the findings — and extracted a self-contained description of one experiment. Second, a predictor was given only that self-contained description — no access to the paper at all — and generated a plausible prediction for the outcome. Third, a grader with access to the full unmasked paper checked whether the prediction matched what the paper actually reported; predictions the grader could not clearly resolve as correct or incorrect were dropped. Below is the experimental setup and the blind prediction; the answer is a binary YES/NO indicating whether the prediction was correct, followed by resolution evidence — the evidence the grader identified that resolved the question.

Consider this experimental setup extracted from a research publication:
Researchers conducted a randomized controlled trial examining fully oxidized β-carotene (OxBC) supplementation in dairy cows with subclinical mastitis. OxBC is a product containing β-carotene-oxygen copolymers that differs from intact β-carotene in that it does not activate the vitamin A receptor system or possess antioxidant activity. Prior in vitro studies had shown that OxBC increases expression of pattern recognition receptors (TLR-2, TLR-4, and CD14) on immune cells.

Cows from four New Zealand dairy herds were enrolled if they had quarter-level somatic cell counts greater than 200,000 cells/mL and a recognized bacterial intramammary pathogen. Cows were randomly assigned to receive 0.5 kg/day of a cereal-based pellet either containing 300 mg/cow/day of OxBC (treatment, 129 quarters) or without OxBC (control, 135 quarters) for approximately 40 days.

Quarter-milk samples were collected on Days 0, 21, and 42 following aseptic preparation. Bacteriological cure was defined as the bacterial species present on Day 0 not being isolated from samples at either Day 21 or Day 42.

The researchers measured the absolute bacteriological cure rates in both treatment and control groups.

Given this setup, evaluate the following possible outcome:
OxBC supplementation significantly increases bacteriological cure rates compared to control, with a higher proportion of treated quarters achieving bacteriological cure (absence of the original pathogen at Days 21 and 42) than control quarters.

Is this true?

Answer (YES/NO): YES